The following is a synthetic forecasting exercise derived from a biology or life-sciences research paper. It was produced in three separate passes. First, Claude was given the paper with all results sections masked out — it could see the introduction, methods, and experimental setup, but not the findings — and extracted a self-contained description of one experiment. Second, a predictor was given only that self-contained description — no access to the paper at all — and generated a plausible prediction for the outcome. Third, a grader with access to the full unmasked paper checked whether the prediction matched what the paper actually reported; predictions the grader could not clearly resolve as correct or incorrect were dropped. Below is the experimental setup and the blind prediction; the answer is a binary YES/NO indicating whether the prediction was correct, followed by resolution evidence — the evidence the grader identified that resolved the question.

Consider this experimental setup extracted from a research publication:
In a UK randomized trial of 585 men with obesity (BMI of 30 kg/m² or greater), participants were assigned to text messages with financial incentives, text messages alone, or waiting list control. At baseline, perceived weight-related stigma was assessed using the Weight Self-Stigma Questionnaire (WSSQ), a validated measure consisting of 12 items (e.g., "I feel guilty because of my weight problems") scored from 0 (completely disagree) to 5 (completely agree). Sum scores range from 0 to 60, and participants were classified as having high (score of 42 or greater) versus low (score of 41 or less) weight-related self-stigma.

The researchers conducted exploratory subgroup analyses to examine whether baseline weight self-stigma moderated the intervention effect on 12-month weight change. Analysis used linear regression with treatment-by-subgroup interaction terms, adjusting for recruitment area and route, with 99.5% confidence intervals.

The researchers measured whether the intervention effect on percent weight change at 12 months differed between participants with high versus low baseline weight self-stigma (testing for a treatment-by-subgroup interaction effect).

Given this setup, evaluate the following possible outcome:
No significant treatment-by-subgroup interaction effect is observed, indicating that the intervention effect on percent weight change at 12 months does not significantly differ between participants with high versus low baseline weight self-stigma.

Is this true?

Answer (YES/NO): YES